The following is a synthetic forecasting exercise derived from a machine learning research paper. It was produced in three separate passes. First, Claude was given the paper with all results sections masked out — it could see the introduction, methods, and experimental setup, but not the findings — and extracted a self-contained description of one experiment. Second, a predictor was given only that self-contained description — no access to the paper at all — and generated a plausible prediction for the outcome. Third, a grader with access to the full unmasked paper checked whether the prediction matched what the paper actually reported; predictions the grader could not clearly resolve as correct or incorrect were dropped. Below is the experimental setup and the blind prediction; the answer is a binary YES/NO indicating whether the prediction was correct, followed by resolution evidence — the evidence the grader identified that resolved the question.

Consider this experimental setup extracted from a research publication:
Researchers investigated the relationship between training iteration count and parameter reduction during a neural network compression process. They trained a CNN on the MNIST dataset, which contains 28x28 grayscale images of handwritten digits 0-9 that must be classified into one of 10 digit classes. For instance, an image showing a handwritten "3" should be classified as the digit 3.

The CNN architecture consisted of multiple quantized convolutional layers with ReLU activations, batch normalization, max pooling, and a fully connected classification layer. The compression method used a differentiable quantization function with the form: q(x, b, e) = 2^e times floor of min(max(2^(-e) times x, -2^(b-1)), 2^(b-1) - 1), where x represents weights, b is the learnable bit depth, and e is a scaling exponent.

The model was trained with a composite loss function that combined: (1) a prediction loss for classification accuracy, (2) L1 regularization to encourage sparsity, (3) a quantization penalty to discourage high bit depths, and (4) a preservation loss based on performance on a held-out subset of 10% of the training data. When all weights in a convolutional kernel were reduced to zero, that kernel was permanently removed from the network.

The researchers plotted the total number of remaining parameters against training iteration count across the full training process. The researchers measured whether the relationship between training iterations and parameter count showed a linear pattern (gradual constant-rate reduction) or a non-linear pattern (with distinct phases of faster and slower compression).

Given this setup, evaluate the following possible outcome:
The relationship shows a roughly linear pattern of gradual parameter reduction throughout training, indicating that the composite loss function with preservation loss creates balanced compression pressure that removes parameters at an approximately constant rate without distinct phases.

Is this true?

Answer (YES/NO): NO